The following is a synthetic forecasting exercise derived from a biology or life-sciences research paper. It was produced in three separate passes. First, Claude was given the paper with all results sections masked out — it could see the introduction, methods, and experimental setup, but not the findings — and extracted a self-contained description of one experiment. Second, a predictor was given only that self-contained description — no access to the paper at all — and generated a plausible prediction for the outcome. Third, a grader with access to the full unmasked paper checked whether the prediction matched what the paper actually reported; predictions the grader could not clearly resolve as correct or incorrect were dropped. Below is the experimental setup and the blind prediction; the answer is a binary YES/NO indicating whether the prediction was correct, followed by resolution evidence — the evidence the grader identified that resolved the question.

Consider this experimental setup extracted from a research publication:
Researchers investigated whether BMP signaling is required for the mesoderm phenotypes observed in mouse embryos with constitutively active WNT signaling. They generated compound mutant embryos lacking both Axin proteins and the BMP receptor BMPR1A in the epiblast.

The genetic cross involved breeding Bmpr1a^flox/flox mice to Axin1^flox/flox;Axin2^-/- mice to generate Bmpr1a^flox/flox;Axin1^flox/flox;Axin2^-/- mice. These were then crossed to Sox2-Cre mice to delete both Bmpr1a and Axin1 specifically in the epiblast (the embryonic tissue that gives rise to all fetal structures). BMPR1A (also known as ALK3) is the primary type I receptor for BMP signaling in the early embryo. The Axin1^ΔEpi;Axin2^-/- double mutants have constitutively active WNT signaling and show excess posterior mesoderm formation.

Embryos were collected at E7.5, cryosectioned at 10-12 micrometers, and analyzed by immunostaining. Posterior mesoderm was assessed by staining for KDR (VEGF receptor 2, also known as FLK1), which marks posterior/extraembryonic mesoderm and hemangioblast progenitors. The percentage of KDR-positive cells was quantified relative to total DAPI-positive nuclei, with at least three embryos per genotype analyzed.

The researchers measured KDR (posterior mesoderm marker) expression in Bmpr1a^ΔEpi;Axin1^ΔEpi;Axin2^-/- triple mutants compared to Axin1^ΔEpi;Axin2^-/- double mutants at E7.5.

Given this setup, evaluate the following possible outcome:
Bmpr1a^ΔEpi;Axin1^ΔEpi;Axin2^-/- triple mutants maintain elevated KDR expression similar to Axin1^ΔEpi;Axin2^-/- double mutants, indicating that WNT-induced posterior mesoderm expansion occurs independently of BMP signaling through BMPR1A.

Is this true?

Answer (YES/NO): NO